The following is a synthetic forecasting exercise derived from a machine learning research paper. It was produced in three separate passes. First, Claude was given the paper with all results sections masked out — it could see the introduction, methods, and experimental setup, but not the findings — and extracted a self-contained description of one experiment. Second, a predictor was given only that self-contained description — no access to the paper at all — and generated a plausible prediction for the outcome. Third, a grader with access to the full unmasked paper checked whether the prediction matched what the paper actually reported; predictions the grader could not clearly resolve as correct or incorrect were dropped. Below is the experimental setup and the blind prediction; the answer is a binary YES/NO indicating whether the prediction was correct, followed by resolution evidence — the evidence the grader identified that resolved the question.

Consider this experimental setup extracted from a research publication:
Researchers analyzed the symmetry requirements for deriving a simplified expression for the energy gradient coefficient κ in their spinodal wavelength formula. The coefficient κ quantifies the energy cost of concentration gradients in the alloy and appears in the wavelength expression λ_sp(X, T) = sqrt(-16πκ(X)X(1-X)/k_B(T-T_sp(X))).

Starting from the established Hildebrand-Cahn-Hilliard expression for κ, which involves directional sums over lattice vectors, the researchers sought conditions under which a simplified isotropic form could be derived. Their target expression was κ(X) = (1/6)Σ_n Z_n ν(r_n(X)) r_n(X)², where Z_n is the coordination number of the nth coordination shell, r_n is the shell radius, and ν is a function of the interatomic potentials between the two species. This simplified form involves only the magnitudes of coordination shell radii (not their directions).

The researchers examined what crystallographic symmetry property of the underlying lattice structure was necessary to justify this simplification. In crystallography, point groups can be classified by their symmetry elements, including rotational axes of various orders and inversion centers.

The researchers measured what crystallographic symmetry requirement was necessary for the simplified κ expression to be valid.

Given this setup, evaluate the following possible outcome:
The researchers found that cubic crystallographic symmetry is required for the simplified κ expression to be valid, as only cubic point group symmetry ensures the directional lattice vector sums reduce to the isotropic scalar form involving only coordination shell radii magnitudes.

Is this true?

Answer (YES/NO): NO